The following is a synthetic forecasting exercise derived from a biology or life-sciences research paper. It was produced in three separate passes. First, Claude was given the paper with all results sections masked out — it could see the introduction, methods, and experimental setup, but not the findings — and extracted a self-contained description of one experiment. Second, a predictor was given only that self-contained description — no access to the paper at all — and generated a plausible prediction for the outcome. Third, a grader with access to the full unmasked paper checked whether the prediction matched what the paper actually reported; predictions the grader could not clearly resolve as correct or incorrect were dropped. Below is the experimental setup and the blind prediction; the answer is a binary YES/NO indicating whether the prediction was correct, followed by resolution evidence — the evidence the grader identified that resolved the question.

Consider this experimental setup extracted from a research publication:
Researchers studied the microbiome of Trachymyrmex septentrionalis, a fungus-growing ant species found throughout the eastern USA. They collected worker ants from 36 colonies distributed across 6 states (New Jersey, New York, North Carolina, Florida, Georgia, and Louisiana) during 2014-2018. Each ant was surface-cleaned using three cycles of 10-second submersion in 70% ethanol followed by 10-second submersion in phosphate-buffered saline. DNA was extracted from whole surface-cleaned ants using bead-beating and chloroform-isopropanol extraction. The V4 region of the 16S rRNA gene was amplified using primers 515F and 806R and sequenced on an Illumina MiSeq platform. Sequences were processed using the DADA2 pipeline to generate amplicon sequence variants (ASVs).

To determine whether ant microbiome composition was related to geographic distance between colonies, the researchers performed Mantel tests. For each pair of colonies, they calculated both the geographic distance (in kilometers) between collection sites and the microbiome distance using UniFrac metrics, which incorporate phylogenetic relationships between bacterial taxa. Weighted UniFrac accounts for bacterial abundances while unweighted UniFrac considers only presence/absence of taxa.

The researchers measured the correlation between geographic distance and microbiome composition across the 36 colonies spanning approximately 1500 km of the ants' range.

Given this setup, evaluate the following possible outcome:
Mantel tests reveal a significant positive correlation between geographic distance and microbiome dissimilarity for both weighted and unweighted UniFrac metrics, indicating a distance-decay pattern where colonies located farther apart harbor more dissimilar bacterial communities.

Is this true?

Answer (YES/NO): NO